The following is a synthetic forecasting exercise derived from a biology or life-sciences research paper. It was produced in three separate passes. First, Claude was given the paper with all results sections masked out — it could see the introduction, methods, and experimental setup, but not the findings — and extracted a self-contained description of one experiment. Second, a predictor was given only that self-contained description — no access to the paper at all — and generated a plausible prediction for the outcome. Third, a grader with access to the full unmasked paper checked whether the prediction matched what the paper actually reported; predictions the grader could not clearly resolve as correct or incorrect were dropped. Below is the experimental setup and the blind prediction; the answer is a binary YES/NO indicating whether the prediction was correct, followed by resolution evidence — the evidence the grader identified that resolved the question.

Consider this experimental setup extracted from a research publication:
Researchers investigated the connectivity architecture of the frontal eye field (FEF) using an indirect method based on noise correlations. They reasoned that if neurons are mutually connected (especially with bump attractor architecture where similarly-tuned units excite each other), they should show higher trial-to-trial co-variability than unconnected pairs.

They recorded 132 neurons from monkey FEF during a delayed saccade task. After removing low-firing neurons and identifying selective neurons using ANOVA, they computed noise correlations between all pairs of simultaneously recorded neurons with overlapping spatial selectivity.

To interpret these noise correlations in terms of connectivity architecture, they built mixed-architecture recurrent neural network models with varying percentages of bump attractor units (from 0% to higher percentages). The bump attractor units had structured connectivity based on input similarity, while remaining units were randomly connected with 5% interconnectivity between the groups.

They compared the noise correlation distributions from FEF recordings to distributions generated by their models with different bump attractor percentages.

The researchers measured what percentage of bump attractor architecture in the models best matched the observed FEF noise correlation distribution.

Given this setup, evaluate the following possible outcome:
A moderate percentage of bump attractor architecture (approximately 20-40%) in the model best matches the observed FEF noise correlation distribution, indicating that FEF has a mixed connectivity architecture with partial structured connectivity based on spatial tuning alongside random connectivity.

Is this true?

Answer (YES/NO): YES